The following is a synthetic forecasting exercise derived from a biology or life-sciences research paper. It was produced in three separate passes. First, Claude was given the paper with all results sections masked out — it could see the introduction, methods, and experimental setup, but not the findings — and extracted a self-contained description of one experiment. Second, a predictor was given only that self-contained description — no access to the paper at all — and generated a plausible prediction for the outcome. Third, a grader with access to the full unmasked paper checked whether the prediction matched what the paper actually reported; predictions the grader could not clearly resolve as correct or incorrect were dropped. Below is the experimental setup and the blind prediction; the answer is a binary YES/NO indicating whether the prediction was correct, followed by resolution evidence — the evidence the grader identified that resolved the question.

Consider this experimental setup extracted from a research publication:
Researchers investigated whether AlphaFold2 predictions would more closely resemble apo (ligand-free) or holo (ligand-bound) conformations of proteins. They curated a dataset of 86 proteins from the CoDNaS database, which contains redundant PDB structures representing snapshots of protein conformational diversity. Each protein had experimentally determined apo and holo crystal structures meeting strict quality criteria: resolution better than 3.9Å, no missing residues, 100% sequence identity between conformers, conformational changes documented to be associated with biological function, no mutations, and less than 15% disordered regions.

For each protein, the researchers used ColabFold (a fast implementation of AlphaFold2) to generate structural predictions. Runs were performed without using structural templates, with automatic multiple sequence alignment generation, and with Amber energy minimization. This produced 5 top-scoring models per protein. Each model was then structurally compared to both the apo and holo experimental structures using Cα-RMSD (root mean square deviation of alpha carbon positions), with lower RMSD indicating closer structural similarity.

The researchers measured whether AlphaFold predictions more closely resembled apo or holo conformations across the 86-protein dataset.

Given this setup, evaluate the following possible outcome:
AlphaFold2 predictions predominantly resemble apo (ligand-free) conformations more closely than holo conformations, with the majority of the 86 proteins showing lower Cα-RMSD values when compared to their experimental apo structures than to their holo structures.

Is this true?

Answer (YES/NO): NO